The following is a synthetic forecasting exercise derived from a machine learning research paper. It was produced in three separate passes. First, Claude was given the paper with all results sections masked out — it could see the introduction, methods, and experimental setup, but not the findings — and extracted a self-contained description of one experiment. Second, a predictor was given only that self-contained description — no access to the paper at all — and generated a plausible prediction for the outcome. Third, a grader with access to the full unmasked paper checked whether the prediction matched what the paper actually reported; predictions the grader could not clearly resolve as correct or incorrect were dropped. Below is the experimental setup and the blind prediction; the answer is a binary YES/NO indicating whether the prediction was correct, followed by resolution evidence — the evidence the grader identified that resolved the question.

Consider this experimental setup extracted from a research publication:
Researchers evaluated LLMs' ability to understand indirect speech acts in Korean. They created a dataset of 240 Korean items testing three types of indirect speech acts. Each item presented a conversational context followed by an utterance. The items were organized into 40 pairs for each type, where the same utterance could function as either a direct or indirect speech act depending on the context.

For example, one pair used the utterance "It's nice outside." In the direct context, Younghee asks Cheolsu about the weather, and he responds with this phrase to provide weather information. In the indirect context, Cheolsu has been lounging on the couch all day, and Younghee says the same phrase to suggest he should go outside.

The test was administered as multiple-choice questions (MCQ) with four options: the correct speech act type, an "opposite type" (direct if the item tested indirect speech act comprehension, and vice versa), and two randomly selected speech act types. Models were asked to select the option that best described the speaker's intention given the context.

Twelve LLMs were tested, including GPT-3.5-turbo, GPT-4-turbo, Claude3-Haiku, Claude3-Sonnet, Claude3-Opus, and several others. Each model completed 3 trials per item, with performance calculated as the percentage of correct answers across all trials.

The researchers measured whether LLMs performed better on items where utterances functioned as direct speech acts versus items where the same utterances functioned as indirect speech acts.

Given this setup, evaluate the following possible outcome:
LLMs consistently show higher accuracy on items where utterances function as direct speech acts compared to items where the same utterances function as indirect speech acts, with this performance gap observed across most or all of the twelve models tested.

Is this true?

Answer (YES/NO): YES